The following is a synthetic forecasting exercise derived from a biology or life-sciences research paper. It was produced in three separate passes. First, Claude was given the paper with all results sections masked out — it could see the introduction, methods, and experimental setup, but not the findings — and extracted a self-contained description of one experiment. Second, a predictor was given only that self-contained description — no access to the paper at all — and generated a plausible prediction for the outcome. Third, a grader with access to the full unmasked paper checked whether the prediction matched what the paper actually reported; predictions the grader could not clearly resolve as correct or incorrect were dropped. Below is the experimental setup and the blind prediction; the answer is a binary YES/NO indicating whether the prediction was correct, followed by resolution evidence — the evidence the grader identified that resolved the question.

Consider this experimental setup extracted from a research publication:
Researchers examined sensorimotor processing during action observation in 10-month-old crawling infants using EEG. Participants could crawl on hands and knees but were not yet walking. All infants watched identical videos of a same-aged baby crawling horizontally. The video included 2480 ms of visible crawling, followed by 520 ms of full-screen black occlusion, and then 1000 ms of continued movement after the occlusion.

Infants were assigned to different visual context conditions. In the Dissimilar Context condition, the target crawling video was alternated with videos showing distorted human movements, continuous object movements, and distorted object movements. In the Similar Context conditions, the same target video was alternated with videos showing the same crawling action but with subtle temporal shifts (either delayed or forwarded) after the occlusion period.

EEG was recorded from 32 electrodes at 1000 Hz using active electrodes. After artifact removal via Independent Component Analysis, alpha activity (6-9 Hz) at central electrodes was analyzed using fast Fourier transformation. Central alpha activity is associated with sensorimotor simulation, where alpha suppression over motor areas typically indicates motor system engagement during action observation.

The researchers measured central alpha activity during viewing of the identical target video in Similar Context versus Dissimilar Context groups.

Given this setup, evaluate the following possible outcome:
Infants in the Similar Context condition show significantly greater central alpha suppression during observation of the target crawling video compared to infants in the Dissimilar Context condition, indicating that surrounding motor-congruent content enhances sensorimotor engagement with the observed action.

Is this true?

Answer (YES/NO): NO